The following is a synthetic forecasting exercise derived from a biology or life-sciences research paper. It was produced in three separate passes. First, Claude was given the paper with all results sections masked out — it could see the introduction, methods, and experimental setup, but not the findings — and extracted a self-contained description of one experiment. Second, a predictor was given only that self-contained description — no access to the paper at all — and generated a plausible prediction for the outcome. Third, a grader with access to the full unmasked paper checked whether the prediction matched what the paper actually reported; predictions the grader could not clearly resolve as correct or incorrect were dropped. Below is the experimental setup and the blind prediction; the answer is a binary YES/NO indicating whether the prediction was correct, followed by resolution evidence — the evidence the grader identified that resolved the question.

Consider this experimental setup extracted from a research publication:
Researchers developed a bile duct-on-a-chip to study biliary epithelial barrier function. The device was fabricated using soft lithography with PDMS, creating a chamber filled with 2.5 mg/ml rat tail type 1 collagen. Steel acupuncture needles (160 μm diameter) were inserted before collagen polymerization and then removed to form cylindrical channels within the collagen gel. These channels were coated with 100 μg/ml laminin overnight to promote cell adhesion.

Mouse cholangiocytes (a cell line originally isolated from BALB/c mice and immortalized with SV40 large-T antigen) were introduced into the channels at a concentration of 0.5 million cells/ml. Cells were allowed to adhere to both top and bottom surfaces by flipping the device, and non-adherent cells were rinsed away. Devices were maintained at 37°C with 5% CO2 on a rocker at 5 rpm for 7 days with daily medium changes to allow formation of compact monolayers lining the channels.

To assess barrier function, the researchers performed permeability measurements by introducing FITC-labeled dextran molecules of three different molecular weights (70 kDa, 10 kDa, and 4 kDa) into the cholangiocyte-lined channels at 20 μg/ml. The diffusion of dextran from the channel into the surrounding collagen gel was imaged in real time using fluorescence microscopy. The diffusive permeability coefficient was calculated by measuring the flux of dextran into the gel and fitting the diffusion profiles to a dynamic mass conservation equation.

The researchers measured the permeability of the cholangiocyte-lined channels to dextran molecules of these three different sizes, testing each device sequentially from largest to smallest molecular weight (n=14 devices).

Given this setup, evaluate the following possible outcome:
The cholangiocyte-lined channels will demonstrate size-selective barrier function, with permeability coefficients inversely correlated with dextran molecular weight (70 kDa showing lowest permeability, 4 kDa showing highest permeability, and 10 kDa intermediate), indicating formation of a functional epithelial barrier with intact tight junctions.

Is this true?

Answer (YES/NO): YES